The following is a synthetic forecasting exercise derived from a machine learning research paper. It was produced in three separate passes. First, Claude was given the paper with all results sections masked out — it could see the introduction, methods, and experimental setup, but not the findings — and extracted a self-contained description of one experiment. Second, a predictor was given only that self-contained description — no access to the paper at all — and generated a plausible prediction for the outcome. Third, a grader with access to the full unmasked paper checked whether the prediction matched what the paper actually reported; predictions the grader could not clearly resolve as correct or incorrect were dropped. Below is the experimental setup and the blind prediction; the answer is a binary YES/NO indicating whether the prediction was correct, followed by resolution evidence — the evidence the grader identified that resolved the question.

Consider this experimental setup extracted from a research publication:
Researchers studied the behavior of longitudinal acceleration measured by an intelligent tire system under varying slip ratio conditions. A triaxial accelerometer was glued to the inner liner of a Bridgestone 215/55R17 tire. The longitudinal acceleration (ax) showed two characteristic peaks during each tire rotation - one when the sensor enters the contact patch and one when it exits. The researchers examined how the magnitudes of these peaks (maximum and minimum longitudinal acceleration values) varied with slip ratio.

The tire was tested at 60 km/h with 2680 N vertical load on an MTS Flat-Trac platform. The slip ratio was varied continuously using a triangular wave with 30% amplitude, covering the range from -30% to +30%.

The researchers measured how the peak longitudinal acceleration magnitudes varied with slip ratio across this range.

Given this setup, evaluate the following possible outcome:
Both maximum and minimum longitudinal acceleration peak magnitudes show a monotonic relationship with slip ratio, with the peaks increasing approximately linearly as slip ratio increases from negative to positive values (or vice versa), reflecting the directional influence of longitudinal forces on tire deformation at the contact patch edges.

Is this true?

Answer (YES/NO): NO